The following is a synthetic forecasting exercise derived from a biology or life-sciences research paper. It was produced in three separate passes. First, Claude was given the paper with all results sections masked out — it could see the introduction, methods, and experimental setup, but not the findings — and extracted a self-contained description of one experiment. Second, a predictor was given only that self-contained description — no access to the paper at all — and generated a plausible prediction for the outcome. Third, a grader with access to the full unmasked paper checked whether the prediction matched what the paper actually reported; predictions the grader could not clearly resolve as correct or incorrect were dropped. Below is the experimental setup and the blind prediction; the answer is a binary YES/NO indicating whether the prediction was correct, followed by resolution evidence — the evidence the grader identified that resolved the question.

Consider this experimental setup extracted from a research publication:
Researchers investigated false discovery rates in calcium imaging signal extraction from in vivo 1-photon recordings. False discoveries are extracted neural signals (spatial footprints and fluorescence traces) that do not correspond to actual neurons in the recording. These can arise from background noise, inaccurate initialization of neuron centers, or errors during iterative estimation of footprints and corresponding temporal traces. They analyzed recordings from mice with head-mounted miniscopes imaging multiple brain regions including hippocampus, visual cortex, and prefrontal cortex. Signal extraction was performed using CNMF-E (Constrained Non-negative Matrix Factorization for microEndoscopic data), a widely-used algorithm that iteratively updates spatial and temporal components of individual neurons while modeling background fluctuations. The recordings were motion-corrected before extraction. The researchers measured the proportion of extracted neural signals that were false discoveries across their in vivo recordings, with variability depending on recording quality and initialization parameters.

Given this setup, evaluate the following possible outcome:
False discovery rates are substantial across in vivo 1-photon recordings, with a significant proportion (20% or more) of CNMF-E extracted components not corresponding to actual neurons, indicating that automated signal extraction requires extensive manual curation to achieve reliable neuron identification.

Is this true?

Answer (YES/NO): YES